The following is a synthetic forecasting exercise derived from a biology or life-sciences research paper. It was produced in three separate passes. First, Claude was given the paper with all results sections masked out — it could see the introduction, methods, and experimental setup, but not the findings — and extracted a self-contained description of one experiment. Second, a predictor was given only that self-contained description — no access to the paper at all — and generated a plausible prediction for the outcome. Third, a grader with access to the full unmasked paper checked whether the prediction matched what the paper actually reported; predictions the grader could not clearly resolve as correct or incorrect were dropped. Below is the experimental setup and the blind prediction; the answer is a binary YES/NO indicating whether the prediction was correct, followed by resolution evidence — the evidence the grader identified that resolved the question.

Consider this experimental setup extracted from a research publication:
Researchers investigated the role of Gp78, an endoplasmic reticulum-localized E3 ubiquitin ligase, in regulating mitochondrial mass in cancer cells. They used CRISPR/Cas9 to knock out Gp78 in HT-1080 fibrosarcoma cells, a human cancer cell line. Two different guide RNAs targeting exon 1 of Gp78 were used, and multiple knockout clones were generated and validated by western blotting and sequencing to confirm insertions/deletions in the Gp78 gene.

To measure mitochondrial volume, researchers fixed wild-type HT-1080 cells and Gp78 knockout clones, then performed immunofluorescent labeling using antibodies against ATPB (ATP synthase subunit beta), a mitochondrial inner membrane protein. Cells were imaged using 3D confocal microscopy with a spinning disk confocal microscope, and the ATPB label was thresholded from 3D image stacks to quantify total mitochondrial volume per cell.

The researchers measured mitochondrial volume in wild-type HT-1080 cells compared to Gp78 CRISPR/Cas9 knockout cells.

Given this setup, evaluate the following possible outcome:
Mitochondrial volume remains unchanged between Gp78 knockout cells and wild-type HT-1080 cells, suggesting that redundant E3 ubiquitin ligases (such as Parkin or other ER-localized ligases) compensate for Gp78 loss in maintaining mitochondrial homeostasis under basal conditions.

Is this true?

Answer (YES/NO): NO